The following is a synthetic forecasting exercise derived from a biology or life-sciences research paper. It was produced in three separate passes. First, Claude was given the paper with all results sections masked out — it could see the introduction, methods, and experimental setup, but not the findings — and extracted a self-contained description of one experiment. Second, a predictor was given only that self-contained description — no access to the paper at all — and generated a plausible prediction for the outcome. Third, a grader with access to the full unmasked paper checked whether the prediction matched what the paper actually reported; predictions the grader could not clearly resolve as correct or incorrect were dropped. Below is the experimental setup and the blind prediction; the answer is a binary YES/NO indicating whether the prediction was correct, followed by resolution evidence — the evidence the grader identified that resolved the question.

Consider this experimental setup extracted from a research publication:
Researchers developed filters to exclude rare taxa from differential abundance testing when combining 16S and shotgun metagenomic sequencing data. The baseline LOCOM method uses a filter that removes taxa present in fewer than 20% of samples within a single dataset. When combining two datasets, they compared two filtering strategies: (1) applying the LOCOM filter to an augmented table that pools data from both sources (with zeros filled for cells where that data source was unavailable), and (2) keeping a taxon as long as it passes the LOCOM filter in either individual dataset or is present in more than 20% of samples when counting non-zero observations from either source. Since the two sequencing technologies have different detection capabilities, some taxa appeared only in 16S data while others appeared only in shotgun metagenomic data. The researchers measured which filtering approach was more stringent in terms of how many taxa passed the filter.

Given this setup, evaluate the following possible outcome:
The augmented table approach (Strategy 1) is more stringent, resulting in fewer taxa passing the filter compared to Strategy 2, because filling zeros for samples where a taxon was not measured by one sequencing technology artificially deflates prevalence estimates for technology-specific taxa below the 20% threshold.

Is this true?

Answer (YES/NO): YES